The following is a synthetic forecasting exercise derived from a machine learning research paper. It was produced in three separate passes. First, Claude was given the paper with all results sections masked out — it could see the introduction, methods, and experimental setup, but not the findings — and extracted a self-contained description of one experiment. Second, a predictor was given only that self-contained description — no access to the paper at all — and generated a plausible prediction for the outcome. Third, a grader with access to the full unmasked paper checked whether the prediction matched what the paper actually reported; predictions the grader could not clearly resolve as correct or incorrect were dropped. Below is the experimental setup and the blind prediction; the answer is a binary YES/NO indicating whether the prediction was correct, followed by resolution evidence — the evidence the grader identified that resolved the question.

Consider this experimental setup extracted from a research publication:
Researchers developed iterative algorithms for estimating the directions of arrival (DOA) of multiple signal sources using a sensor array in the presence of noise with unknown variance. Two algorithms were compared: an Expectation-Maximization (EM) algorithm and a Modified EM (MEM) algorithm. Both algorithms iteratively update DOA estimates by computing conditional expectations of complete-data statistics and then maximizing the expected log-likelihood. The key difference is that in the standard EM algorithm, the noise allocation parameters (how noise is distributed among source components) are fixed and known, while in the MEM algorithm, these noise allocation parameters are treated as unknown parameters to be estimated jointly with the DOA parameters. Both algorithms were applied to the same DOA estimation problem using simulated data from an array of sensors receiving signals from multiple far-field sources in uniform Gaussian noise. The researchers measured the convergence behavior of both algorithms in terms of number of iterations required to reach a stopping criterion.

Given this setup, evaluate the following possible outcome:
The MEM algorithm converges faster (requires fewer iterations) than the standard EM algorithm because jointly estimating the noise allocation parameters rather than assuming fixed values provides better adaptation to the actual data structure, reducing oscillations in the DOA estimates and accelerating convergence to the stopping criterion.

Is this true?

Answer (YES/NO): NO